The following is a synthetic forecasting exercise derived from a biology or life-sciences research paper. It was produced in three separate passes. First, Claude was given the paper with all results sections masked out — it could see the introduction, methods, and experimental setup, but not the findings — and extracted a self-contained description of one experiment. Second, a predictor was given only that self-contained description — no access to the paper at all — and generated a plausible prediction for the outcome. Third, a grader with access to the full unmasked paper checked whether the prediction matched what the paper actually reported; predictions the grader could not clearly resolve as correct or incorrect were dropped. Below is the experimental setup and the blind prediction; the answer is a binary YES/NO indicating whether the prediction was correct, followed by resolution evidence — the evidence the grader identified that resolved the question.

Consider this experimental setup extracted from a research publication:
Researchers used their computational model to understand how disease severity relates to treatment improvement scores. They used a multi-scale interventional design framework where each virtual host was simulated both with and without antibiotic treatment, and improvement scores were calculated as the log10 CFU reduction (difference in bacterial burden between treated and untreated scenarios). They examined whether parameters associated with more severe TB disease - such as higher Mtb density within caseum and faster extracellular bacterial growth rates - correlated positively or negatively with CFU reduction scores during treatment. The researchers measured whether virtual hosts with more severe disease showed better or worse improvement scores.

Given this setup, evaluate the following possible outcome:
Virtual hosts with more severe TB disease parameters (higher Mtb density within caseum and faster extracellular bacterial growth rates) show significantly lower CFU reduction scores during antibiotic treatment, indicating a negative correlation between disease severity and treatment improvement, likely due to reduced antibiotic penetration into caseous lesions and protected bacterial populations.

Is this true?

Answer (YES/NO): NO